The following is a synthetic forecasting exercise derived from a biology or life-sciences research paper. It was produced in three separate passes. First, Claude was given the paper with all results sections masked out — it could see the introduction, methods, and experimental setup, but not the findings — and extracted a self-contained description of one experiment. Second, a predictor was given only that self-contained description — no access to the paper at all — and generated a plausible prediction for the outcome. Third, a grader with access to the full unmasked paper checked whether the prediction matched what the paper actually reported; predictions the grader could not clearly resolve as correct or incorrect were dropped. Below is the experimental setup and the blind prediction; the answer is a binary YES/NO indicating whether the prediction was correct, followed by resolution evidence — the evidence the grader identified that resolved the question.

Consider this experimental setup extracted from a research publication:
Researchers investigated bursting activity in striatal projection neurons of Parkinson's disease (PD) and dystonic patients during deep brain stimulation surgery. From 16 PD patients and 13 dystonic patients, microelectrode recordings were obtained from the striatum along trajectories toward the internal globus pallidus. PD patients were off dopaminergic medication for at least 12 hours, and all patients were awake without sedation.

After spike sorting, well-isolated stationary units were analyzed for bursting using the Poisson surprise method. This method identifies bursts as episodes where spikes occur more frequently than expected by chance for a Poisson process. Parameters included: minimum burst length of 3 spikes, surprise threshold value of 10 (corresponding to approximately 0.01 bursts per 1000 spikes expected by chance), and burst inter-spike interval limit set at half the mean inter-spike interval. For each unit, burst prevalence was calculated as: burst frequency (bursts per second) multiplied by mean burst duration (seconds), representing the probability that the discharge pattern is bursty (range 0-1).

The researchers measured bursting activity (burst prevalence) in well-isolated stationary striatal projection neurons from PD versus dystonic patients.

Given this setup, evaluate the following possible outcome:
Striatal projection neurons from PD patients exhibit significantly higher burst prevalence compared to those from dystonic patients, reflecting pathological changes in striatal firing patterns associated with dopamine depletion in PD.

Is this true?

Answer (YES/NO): NO